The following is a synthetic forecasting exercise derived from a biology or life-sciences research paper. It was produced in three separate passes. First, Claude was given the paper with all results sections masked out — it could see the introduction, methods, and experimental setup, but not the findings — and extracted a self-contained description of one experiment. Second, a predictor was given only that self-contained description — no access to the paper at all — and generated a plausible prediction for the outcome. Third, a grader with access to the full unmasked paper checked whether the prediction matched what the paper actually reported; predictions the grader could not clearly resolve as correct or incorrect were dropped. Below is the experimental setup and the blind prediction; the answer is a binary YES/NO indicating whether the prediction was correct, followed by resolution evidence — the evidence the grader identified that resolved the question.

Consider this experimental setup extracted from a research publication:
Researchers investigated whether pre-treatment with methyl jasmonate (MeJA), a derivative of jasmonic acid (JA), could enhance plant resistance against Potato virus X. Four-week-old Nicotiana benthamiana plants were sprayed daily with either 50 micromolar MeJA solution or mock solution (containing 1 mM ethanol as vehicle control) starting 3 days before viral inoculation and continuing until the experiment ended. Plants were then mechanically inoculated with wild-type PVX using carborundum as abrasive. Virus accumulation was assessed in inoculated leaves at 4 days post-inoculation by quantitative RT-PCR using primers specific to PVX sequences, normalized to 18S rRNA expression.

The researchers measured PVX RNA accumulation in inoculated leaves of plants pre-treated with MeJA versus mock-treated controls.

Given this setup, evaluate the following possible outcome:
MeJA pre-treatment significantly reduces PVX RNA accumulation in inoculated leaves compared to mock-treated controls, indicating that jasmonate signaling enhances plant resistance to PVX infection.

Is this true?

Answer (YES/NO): NO